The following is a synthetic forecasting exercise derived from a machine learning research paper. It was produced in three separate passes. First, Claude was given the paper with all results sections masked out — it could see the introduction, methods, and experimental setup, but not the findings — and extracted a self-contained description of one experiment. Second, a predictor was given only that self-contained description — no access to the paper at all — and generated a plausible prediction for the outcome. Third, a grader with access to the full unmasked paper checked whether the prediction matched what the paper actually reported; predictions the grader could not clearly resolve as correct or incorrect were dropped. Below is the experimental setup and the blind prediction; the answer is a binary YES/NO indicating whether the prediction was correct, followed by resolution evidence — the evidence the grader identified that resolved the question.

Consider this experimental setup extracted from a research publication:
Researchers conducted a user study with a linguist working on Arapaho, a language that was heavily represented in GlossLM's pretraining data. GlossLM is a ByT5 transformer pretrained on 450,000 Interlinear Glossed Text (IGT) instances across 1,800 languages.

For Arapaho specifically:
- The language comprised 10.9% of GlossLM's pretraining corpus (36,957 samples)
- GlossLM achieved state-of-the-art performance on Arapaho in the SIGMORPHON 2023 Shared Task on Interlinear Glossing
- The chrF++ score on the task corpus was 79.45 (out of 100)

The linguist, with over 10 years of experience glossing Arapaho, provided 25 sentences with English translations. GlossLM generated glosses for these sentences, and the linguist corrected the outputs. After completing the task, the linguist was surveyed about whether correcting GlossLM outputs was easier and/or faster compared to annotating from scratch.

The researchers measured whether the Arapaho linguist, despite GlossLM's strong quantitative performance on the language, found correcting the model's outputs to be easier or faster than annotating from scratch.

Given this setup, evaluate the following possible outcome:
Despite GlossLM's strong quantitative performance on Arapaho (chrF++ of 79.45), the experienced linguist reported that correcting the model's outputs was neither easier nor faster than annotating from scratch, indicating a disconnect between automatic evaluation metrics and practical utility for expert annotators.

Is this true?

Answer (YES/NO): YES